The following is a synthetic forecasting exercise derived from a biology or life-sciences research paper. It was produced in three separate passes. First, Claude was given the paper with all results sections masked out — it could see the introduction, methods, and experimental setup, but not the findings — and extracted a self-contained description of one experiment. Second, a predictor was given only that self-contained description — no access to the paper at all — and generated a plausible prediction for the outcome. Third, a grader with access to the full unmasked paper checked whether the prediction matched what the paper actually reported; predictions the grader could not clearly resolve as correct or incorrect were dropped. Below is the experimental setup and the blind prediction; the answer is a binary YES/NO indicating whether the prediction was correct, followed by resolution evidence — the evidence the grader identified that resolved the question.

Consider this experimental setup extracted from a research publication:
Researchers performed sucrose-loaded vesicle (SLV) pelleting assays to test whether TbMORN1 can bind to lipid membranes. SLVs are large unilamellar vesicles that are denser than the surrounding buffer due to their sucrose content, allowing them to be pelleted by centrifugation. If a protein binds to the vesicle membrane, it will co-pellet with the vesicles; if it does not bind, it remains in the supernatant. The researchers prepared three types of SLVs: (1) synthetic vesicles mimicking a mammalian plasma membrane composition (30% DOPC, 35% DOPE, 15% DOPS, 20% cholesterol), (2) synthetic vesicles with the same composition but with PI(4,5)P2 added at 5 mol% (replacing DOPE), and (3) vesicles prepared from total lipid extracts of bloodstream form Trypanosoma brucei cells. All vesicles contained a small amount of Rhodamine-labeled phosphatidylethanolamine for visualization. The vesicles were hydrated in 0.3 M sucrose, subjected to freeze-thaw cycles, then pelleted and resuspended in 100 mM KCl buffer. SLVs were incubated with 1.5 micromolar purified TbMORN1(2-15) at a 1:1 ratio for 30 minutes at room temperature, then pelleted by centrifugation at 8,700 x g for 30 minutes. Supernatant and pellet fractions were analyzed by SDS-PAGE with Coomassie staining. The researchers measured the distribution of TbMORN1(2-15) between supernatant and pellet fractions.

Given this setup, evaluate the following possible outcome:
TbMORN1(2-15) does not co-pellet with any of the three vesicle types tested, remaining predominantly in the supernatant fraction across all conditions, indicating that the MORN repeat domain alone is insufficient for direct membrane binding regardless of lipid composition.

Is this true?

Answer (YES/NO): YES